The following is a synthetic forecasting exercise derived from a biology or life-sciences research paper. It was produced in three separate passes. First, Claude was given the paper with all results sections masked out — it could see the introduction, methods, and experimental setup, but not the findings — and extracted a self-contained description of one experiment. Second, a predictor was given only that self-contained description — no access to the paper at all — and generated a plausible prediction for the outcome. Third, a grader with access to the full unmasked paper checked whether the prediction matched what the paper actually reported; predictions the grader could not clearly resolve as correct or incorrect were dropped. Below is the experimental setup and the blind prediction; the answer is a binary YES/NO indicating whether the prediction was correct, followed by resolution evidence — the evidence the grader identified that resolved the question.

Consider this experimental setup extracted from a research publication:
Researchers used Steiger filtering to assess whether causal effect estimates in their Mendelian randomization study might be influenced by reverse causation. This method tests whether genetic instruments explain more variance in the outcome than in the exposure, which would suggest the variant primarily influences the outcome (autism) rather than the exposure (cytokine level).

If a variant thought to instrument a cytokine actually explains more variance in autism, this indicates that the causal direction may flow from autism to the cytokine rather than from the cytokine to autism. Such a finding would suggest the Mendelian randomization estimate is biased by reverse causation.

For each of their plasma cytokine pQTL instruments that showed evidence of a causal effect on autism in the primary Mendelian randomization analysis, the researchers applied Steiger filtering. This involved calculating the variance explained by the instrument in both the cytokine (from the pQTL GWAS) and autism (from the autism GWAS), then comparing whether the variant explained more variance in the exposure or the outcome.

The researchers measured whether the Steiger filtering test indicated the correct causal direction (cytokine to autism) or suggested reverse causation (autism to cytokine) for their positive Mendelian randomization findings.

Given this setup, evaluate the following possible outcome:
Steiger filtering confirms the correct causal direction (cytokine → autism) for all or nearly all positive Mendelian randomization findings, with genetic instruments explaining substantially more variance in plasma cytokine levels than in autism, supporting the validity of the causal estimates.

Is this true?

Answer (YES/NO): YES